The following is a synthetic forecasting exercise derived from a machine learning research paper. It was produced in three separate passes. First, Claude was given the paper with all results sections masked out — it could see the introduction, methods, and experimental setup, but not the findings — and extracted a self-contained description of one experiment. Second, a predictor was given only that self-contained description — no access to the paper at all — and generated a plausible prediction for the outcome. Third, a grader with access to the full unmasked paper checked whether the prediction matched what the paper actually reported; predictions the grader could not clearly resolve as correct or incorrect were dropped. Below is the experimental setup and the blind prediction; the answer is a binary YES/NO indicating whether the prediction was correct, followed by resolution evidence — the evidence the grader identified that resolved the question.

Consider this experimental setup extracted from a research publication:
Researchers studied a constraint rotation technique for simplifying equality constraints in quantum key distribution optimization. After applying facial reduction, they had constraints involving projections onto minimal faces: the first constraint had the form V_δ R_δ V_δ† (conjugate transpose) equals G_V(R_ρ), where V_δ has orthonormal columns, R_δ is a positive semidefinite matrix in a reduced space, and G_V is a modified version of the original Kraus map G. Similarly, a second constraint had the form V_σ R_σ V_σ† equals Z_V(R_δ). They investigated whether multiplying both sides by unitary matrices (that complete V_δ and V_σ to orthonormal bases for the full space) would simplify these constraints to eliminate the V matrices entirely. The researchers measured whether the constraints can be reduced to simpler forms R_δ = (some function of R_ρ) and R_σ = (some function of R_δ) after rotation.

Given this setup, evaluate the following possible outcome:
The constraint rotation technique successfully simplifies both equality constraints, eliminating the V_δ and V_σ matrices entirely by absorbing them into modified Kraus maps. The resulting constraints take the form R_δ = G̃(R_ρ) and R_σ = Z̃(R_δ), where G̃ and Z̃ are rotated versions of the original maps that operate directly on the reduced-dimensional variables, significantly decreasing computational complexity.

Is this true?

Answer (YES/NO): YES